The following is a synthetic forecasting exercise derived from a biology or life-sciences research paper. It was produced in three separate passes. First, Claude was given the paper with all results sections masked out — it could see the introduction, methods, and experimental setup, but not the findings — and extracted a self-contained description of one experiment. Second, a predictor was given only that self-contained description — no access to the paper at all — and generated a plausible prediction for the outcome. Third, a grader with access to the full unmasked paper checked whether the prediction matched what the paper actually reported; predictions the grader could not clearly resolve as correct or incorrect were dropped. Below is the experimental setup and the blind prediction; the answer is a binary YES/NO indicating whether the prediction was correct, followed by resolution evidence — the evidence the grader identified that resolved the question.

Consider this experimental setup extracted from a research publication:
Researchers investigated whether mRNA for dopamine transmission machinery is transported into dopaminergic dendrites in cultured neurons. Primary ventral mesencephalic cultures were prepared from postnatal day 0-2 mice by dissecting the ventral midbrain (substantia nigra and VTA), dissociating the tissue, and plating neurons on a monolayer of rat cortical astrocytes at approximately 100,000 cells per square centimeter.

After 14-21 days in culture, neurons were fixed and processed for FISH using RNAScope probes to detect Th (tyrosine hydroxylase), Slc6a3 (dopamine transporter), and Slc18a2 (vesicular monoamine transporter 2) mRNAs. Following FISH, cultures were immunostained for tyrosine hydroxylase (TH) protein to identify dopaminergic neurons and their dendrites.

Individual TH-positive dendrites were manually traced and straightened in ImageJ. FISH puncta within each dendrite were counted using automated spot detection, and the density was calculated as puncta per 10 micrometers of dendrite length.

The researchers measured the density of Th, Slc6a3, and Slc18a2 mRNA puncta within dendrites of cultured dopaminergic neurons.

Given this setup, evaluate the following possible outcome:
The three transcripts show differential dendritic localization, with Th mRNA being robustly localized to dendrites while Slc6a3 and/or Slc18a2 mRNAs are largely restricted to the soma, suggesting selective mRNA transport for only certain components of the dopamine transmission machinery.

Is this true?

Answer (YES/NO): NO